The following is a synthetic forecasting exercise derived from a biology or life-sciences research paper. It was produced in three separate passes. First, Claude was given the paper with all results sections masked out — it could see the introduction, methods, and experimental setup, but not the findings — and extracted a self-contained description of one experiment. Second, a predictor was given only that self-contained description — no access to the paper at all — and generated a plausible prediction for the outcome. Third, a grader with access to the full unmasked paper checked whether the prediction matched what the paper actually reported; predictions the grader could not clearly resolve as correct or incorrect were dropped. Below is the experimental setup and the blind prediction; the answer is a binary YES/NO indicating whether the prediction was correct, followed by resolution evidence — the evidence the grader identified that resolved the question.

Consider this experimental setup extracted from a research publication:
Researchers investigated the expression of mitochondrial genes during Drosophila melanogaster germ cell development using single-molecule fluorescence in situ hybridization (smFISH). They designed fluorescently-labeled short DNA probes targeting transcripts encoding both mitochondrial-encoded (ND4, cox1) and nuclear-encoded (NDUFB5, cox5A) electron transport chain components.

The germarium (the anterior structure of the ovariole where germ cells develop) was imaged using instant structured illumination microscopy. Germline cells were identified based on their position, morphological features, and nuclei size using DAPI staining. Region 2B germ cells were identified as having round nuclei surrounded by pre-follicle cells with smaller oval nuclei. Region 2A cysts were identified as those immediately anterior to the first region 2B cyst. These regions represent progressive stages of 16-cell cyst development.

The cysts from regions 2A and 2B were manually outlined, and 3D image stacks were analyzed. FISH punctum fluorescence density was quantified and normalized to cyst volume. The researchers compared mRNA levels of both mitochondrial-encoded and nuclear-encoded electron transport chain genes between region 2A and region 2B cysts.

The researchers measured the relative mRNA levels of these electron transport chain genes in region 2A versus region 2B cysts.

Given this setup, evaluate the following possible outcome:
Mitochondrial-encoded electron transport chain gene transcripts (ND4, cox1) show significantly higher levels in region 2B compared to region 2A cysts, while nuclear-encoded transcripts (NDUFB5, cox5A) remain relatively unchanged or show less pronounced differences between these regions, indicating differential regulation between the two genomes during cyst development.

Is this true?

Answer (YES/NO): NO